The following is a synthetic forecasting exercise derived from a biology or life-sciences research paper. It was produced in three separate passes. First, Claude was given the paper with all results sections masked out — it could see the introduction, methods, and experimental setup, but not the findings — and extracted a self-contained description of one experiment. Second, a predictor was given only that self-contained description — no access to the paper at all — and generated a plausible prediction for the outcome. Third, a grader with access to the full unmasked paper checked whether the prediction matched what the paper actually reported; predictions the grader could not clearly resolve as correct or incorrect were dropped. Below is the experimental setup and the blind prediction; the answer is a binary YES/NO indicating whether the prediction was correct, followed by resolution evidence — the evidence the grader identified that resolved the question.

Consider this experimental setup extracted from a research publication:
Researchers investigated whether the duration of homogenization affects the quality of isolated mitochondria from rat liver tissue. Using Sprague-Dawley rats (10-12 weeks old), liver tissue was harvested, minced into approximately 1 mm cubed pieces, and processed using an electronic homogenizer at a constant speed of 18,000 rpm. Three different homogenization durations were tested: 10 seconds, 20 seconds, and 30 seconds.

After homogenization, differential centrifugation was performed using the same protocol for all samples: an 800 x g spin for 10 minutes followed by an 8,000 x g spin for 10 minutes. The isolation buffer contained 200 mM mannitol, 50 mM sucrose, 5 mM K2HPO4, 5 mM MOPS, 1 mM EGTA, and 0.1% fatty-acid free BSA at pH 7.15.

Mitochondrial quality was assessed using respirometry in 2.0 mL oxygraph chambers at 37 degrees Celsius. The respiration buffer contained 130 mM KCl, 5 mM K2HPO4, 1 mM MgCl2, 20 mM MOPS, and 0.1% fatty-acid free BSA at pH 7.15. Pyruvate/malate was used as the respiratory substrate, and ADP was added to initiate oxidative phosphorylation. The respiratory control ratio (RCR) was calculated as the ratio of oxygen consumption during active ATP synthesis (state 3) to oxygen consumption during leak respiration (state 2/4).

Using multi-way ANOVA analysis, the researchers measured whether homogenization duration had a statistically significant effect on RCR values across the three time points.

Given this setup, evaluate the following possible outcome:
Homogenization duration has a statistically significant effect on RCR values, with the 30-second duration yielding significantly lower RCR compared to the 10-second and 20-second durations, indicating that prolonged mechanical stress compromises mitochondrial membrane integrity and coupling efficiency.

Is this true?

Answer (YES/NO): NO